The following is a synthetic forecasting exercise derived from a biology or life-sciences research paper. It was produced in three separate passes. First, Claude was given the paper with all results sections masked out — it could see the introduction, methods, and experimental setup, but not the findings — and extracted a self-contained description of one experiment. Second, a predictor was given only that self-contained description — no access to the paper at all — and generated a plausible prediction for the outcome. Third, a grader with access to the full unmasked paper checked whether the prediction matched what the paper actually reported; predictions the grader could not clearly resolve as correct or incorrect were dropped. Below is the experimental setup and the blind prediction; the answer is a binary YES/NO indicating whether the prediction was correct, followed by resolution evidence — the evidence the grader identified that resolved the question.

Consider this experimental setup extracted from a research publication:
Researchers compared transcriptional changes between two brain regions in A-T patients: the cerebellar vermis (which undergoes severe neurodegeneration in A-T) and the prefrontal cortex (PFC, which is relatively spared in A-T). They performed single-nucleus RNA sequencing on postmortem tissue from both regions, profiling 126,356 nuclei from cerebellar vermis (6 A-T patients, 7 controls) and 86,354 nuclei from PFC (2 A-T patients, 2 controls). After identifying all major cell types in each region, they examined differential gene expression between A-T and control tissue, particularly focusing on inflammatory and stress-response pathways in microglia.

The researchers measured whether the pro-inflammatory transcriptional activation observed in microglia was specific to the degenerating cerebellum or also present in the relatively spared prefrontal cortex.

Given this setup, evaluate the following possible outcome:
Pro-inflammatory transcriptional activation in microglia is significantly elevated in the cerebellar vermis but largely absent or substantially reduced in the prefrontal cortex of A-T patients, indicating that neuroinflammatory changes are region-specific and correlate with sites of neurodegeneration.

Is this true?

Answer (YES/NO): NO